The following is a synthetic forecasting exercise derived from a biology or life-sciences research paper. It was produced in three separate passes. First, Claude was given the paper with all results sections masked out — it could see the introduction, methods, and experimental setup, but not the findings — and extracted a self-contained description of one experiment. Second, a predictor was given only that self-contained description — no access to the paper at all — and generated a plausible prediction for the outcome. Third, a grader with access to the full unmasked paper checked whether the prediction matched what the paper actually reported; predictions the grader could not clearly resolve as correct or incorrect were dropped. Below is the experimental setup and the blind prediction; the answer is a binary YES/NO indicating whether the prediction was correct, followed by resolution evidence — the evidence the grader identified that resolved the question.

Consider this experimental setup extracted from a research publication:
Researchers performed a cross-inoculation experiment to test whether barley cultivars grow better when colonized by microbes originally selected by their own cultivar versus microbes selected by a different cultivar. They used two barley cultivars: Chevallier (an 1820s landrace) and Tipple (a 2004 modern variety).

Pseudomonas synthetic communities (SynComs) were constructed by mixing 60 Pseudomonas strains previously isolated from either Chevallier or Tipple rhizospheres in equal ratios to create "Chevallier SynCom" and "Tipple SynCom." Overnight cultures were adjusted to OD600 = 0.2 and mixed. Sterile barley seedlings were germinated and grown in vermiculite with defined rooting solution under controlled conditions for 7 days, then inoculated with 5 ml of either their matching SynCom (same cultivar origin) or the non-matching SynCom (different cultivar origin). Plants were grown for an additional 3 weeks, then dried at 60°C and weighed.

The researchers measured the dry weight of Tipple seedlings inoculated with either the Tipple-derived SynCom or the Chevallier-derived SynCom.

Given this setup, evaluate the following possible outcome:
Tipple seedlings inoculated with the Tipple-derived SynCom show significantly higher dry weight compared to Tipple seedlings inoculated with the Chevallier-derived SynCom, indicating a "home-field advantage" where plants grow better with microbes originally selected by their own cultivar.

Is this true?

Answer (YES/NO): NO